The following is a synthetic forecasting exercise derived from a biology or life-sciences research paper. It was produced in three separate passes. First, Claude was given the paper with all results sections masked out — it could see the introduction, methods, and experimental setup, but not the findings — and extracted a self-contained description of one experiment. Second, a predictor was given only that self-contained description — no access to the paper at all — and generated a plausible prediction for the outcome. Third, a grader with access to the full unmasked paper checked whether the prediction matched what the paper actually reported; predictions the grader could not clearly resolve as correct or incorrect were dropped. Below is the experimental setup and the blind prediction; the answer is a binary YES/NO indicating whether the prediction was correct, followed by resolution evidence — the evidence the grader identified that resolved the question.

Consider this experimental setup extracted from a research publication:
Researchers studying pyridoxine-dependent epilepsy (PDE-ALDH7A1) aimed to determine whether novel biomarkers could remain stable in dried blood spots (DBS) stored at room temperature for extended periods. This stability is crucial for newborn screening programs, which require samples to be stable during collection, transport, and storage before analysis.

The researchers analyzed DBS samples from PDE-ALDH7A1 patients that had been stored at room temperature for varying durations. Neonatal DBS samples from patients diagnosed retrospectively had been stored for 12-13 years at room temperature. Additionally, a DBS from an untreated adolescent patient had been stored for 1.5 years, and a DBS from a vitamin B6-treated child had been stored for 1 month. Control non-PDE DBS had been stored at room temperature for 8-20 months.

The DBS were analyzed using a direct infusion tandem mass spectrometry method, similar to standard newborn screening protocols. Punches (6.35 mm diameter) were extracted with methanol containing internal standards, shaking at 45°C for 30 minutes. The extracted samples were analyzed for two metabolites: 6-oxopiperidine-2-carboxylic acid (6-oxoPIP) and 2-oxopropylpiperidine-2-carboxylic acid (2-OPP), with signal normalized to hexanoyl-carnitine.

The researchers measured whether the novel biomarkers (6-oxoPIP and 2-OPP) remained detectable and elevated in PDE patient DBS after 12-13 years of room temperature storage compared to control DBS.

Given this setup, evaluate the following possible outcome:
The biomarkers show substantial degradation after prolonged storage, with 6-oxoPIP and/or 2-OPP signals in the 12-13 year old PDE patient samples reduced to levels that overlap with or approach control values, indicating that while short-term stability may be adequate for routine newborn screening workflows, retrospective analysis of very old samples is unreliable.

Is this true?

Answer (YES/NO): NO